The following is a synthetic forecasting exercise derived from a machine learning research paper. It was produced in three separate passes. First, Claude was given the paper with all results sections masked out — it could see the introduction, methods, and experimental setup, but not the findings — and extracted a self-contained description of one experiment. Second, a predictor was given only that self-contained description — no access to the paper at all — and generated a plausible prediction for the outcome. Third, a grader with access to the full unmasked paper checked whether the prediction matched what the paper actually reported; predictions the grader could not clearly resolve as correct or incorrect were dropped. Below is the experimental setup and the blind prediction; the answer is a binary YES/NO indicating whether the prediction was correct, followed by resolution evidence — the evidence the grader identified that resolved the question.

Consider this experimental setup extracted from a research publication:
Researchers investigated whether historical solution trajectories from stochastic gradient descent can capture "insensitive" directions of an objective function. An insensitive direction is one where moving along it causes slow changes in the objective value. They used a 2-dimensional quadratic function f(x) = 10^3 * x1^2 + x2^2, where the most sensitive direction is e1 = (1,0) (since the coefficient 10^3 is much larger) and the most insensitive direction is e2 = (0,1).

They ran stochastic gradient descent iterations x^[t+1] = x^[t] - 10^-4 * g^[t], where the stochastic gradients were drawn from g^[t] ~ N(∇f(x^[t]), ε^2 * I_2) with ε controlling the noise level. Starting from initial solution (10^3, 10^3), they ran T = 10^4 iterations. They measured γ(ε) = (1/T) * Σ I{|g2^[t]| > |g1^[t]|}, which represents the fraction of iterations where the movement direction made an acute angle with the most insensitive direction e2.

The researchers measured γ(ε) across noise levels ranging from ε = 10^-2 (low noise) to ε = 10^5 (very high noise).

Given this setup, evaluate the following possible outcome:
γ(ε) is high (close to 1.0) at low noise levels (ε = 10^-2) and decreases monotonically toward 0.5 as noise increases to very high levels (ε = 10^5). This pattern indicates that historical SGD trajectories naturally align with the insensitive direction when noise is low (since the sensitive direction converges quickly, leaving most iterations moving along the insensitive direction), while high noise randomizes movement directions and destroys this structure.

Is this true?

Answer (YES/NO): YES